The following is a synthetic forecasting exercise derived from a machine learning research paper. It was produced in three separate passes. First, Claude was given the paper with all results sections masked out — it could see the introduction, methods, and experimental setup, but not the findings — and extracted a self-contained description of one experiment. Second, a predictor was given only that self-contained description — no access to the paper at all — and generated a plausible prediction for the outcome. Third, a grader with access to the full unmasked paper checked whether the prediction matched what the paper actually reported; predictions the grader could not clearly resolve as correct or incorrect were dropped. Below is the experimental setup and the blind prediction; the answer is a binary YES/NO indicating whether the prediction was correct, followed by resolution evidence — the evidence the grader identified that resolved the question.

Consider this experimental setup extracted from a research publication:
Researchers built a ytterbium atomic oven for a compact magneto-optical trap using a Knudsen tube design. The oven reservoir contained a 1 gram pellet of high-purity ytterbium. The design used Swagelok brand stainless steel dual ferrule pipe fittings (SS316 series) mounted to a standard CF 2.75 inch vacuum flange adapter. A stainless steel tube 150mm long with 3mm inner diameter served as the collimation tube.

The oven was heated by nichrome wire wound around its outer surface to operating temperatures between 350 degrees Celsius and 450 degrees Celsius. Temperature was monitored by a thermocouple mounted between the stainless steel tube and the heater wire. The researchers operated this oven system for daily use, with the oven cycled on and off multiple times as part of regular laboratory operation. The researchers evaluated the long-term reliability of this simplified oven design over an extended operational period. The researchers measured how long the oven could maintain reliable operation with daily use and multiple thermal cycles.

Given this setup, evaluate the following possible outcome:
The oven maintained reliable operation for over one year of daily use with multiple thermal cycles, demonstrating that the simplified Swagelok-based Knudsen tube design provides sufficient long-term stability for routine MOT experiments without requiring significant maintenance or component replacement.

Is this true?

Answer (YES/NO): YES